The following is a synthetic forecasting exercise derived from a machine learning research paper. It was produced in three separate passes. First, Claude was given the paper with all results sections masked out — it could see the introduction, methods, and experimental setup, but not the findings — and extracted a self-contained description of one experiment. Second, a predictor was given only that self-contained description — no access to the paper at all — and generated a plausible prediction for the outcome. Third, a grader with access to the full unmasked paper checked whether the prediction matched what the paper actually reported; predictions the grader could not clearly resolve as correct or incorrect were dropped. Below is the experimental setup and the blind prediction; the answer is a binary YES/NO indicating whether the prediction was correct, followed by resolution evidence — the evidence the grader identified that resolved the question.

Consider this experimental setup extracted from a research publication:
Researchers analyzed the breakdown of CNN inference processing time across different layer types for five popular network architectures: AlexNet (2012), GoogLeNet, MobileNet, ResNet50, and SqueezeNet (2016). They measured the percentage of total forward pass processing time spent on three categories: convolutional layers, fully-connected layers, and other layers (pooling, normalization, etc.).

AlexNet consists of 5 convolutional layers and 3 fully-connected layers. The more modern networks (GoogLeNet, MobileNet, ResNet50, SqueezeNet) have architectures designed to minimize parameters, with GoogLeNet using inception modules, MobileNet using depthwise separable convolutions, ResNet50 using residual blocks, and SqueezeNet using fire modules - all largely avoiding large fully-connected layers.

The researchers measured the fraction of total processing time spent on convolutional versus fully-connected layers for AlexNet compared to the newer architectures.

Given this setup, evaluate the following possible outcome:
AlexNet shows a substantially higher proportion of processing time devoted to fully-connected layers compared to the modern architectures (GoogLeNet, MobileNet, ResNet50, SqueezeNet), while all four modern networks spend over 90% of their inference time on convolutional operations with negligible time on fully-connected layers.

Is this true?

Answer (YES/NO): NO